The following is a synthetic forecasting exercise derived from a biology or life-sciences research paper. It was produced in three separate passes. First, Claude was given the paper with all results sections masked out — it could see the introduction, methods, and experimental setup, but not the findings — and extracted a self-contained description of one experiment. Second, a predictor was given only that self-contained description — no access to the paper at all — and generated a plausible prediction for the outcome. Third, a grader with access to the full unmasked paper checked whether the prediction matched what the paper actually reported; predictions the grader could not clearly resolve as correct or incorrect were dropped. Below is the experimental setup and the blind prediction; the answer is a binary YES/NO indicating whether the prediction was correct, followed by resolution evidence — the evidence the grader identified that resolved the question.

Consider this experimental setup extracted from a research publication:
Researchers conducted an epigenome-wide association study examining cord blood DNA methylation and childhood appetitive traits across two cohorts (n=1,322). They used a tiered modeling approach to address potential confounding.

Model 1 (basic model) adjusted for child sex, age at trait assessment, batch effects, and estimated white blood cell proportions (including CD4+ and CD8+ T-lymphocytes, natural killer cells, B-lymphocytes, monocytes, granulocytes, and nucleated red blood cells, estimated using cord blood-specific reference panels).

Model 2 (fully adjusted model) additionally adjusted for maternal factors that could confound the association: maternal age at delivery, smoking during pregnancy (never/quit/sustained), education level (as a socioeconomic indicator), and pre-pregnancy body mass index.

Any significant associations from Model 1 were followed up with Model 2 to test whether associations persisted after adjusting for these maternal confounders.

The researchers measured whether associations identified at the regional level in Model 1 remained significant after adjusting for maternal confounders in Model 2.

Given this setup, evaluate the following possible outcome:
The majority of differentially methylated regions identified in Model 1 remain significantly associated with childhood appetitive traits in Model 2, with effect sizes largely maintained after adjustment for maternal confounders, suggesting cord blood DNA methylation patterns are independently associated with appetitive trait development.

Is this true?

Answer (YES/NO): YES